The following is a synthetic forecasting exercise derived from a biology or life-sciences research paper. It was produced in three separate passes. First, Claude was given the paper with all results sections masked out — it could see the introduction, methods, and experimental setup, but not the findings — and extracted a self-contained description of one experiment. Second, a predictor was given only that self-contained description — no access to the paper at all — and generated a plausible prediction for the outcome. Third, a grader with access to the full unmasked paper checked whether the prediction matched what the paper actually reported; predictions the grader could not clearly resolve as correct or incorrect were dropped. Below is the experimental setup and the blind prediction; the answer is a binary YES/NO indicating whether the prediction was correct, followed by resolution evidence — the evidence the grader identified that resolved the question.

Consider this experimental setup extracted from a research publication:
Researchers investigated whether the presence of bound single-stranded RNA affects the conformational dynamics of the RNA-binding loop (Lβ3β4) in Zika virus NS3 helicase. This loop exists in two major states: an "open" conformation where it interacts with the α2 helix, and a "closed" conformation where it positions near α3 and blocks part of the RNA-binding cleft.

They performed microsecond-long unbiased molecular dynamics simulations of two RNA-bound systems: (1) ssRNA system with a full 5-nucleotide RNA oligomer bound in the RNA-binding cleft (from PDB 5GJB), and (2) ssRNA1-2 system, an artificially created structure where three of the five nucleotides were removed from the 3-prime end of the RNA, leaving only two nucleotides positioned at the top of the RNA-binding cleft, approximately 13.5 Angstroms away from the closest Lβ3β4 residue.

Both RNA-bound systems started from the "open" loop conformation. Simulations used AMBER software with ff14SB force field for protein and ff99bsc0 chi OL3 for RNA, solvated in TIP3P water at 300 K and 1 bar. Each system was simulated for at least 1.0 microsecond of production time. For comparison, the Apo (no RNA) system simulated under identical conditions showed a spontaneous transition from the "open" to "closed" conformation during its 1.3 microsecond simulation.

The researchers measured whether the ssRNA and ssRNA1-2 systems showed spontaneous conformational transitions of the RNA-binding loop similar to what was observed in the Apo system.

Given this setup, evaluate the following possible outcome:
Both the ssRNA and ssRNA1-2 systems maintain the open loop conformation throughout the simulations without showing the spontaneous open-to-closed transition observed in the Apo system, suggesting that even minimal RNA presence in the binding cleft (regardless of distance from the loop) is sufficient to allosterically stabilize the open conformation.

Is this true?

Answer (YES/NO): YES